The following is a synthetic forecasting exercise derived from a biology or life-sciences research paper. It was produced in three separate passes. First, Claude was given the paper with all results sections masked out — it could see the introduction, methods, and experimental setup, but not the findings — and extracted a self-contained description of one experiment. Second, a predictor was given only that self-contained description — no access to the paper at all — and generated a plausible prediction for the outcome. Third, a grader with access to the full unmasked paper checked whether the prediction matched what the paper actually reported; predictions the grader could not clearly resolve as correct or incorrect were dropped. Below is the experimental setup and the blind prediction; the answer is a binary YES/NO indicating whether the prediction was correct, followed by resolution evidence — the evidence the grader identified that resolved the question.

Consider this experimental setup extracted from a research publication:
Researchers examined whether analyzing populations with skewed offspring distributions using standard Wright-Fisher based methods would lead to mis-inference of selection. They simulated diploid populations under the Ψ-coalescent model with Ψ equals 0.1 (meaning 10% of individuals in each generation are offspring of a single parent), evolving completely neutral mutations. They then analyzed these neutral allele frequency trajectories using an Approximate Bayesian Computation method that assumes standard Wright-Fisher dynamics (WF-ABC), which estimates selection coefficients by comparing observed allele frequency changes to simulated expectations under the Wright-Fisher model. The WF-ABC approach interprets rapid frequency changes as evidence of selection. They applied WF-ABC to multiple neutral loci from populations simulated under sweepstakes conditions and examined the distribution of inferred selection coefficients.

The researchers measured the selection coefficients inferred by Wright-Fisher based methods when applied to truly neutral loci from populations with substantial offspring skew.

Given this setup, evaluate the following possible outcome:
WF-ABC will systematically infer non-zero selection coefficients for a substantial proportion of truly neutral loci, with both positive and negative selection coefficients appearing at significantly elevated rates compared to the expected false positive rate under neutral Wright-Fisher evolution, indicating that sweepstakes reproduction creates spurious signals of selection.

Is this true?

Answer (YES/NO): NO